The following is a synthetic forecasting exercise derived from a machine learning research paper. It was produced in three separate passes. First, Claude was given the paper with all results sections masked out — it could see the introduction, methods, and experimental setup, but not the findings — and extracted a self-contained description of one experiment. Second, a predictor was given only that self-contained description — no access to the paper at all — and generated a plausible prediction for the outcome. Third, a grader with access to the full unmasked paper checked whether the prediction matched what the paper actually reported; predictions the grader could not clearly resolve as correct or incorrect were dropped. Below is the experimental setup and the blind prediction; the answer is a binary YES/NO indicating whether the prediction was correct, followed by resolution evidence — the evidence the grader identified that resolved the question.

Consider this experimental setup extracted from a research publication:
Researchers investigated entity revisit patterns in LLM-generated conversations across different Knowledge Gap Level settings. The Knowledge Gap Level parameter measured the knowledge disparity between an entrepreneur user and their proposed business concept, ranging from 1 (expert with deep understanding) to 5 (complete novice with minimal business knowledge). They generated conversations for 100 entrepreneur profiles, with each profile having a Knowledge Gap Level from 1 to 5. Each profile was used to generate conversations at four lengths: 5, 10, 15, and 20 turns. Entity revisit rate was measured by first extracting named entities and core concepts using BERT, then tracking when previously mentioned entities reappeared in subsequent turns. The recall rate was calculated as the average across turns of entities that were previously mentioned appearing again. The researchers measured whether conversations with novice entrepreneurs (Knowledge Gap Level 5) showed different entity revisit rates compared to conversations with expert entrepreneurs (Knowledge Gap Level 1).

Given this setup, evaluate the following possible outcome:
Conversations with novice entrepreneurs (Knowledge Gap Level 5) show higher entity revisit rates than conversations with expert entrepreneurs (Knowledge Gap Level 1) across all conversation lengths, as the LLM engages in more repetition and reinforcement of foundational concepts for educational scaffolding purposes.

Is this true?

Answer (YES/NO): NO